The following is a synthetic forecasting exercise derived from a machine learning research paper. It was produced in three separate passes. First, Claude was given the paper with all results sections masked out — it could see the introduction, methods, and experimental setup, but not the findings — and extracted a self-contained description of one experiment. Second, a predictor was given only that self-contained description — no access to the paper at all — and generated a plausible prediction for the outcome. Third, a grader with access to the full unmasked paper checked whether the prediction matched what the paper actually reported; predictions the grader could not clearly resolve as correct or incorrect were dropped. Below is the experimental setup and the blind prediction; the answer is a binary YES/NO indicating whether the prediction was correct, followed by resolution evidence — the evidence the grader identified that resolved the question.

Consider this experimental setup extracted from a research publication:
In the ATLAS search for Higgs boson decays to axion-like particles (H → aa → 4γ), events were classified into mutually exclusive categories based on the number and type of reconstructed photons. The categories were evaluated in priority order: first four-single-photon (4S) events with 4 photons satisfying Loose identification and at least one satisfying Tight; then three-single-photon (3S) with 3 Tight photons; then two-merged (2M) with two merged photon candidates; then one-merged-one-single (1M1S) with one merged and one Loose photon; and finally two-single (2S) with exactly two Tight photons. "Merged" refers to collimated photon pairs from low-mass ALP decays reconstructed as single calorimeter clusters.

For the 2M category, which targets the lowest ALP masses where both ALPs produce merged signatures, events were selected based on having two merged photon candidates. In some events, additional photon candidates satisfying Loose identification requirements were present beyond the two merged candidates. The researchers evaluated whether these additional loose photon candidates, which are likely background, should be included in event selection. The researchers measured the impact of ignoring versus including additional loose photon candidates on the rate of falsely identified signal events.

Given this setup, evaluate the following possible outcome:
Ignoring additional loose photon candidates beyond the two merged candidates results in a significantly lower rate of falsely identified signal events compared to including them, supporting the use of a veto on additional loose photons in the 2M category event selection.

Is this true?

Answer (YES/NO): NO